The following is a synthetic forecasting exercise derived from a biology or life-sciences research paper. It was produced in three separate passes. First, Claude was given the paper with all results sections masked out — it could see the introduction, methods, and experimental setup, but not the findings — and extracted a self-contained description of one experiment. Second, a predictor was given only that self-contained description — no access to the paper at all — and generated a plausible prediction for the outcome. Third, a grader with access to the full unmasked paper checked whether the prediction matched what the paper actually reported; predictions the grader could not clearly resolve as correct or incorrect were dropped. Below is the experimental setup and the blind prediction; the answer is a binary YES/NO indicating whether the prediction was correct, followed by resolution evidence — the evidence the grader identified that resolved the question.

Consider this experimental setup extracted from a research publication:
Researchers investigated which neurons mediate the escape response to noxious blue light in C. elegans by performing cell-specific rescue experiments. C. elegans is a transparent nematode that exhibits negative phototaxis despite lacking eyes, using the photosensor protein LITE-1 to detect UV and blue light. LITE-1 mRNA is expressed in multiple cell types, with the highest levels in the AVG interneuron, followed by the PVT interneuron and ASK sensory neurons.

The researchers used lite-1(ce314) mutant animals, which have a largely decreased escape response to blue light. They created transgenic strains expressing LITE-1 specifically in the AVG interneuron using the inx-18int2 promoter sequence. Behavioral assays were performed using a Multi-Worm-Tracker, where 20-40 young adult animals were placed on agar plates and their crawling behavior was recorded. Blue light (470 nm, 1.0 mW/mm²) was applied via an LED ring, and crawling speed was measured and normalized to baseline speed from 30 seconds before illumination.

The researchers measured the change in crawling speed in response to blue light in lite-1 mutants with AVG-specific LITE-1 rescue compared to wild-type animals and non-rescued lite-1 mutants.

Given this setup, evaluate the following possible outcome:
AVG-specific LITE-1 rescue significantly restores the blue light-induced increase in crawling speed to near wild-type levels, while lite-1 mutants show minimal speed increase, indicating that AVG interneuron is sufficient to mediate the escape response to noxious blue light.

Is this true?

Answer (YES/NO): YES